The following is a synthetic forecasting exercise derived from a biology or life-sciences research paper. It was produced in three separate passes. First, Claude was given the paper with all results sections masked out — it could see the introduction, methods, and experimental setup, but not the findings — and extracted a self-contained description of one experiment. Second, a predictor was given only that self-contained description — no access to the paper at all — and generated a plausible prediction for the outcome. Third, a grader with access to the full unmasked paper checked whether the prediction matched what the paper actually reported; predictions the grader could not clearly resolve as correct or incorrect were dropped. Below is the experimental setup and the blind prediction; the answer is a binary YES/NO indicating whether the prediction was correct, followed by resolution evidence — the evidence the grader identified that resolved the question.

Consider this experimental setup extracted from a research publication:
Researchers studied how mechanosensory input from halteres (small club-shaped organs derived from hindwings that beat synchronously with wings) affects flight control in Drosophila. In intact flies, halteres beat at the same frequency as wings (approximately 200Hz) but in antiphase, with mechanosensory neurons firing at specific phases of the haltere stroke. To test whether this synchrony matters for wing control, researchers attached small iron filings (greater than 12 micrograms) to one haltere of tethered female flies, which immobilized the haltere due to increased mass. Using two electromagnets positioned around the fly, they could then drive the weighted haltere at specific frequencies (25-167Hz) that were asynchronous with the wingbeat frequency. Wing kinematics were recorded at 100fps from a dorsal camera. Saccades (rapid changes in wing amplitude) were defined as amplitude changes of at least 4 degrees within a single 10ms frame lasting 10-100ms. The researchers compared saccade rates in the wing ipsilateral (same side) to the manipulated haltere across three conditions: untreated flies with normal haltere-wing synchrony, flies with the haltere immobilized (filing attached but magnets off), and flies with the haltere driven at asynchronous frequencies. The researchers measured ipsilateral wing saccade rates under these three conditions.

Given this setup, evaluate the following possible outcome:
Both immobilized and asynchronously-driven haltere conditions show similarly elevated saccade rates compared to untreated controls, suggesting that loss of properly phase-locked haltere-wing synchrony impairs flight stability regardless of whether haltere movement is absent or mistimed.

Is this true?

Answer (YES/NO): NO